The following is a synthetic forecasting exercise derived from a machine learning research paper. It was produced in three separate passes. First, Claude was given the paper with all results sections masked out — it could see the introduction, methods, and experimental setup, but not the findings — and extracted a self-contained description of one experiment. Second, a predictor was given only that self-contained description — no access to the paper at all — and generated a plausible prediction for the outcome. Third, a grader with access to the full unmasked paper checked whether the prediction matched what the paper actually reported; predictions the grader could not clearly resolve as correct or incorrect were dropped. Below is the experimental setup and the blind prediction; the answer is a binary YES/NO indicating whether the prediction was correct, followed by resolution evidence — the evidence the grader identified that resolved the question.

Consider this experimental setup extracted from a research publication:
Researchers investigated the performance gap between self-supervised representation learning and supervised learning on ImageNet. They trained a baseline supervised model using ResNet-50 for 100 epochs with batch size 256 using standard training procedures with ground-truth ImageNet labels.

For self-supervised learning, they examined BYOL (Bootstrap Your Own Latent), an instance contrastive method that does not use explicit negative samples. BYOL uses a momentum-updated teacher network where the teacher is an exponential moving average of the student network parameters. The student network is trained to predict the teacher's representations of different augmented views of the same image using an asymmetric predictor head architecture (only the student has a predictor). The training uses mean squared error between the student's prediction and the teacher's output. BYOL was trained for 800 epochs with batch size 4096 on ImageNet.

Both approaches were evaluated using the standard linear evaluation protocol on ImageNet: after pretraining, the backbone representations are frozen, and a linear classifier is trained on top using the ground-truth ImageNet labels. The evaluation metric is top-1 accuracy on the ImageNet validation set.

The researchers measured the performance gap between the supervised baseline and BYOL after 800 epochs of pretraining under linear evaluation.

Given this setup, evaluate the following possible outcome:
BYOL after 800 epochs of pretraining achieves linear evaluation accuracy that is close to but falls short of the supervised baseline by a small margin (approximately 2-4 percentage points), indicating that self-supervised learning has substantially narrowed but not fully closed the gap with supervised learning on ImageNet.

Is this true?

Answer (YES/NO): NO